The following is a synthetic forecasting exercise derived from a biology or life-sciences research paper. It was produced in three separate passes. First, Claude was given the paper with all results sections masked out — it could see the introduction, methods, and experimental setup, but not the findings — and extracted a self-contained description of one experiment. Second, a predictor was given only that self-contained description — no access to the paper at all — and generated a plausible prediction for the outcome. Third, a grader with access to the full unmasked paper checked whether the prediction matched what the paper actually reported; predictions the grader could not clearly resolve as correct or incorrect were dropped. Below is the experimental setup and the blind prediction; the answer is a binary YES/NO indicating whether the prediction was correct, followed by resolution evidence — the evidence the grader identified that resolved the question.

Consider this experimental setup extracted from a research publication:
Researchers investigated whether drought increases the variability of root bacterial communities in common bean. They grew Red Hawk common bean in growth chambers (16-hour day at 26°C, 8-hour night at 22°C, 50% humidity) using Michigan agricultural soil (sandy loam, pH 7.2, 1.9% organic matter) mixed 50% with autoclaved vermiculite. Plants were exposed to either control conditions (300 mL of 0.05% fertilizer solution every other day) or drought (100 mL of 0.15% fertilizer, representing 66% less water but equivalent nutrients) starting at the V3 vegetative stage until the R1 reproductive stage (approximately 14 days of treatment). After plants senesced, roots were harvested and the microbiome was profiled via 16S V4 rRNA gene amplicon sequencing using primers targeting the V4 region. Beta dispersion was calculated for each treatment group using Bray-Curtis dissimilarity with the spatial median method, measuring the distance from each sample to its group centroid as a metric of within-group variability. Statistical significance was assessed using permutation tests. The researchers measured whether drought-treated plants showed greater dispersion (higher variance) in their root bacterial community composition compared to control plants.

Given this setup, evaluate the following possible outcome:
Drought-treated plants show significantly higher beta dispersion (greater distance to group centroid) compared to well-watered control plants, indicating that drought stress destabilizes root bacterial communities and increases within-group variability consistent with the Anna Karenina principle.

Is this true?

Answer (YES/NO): NO